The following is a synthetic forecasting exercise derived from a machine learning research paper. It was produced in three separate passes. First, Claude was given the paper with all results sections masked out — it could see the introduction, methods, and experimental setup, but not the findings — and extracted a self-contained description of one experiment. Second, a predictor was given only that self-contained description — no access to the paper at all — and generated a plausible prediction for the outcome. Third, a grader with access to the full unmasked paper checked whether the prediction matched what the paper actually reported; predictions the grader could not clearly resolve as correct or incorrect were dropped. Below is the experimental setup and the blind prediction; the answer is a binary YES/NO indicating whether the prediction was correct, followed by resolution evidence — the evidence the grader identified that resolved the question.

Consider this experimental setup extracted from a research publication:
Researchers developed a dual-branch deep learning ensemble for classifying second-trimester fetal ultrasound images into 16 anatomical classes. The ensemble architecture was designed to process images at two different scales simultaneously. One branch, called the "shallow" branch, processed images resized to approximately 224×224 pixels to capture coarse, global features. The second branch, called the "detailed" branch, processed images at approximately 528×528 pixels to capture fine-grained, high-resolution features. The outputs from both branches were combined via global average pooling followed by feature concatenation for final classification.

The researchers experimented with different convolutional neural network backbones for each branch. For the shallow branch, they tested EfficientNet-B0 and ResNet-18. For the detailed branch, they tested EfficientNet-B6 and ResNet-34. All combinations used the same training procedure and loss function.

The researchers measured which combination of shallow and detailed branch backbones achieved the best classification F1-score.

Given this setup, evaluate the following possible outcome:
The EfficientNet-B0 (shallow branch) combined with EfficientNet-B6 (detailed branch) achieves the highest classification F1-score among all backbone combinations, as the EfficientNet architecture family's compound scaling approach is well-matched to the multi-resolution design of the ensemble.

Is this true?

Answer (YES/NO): YES